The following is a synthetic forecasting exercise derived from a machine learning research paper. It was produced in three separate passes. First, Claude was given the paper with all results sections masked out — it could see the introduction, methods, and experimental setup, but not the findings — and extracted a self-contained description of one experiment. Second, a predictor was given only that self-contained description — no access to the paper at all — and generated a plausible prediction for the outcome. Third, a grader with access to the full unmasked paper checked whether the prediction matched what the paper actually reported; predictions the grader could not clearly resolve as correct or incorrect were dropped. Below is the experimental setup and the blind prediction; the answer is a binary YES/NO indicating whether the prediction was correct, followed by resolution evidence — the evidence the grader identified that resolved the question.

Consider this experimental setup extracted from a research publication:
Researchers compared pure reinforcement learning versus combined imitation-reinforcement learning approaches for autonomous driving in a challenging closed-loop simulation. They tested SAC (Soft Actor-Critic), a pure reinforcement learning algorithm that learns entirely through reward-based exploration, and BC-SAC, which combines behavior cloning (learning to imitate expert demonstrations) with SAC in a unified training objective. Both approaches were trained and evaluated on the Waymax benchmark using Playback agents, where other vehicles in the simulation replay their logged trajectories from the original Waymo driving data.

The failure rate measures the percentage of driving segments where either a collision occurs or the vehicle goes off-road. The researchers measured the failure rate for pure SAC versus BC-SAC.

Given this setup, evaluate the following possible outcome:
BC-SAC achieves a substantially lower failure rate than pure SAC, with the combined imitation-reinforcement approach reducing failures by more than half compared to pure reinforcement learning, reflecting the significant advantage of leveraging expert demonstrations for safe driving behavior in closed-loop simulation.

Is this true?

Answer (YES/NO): NO